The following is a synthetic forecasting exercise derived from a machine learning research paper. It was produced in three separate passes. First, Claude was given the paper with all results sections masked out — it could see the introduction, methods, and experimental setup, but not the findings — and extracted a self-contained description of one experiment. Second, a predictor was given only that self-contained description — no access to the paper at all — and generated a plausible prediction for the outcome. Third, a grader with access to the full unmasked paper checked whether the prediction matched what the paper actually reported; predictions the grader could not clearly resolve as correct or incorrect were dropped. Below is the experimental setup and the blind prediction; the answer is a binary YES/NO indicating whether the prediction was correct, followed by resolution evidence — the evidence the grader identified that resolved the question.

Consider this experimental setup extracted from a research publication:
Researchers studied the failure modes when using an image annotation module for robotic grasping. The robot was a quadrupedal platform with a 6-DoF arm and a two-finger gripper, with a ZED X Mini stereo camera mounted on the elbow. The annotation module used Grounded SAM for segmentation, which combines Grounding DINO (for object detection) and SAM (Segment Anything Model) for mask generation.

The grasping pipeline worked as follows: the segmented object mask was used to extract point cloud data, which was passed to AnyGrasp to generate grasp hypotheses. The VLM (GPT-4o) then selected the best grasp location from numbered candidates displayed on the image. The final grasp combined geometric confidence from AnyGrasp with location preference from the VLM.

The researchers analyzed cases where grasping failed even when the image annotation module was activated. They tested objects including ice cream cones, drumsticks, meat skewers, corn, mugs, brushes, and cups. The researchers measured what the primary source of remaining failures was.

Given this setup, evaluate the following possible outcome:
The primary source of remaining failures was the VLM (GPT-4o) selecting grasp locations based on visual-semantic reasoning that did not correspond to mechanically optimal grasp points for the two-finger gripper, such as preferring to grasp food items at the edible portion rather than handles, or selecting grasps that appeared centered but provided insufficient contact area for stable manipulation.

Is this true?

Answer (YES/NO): NO